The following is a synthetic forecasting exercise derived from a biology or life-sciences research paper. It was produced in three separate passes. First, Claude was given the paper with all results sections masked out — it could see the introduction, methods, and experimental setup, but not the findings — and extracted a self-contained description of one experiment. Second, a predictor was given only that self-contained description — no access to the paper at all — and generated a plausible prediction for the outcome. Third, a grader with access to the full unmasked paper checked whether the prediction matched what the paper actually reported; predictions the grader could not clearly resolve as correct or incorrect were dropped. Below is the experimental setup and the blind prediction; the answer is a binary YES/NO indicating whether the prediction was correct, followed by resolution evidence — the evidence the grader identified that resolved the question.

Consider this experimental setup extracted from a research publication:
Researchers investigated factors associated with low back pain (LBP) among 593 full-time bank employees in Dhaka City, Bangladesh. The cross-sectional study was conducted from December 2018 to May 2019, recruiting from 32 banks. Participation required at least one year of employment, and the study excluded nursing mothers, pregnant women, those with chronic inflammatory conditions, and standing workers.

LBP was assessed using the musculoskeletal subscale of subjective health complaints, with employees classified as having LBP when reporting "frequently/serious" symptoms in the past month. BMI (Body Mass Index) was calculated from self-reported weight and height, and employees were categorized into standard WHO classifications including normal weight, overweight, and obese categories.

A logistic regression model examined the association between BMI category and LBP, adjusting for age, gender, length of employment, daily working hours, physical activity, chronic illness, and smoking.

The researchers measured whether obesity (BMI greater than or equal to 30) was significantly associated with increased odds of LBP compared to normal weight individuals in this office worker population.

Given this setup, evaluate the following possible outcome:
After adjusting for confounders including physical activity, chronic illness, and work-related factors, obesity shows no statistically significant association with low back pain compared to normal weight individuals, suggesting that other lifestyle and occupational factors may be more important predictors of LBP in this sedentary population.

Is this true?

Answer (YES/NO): NO